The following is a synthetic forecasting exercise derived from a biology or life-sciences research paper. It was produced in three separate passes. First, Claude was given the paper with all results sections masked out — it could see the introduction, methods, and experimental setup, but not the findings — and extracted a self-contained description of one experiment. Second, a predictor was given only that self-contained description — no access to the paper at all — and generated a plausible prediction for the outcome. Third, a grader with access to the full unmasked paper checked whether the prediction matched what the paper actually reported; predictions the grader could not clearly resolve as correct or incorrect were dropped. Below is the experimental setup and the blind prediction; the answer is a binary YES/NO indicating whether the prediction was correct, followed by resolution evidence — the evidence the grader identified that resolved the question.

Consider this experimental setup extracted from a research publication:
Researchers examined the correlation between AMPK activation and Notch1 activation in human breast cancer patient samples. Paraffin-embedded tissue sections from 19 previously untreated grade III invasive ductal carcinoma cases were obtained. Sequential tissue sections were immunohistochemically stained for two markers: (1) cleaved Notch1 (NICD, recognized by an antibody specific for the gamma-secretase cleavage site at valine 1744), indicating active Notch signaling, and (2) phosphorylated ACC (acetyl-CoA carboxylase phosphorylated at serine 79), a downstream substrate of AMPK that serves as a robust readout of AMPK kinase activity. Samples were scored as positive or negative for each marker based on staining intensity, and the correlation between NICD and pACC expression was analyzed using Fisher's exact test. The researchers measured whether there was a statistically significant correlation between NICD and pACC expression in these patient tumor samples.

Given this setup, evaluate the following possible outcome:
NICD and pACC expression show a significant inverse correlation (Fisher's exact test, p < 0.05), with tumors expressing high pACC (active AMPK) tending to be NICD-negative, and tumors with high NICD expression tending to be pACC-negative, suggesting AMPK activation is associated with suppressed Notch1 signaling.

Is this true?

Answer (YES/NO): NO